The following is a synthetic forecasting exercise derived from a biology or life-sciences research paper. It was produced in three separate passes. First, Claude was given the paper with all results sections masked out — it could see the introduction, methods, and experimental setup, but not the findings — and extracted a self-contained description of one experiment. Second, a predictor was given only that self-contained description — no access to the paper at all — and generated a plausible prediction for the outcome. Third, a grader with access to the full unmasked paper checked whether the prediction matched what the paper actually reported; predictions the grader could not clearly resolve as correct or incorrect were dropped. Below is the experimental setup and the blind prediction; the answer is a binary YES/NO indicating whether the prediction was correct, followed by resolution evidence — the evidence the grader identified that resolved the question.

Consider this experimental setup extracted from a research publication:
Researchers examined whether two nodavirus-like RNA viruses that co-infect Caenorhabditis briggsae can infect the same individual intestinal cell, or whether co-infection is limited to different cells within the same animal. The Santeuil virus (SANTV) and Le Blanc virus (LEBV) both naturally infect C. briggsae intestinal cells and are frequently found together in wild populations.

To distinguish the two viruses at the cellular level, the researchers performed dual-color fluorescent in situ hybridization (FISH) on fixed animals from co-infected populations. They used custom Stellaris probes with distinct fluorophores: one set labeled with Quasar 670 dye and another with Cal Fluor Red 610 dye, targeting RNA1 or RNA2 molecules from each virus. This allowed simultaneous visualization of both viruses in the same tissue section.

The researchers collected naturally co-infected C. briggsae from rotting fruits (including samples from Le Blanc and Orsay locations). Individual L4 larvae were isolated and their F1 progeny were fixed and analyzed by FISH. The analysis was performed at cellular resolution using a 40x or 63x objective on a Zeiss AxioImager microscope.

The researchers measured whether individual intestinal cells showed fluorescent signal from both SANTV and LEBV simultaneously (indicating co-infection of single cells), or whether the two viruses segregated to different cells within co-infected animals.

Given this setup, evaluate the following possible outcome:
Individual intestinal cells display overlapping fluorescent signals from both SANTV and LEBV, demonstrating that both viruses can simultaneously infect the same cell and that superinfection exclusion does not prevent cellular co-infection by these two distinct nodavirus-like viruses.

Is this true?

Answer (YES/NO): YES